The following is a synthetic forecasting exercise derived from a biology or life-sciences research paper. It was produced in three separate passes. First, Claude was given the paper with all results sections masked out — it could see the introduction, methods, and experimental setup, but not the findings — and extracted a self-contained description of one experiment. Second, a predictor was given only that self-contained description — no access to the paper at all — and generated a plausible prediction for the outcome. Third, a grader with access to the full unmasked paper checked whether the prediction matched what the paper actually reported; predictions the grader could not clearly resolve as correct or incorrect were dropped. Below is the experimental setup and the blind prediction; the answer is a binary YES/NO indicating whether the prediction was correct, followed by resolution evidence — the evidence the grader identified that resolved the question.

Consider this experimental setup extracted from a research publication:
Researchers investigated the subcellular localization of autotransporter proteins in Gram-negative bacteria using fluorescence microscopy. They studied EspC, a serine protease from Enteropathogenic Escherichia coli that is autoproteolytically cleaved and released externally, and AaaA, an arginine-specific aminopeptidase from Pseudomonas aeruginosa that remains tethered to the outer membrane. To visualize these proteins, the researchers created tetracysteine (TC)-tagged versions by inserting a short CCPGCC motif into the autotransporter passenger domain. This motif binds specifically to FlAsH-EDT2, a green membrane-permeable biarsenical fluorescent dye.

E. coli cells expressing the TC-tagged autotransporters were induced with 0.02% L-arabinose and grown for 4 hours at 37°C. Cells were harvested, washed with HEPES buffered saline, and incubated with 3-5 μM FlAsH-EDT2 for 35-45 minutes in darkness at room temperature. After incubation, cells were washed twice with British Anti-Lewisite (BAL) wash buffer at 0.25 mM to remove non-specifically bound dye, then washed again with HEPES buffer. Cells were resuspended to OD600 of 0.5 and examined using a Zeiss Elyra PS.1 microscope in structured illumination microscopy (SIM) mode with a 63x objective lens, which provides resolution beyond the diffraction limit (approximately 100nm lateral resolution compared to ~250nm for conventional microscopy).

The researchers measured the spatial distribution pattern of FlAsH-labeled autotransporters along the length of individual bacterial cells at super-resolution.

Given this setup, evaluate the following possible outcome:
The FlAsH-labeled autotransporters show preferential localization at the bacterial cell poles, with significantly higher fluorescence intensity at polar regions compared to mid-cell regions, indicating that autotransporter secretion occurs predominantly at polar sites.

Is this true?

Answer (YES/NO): NO